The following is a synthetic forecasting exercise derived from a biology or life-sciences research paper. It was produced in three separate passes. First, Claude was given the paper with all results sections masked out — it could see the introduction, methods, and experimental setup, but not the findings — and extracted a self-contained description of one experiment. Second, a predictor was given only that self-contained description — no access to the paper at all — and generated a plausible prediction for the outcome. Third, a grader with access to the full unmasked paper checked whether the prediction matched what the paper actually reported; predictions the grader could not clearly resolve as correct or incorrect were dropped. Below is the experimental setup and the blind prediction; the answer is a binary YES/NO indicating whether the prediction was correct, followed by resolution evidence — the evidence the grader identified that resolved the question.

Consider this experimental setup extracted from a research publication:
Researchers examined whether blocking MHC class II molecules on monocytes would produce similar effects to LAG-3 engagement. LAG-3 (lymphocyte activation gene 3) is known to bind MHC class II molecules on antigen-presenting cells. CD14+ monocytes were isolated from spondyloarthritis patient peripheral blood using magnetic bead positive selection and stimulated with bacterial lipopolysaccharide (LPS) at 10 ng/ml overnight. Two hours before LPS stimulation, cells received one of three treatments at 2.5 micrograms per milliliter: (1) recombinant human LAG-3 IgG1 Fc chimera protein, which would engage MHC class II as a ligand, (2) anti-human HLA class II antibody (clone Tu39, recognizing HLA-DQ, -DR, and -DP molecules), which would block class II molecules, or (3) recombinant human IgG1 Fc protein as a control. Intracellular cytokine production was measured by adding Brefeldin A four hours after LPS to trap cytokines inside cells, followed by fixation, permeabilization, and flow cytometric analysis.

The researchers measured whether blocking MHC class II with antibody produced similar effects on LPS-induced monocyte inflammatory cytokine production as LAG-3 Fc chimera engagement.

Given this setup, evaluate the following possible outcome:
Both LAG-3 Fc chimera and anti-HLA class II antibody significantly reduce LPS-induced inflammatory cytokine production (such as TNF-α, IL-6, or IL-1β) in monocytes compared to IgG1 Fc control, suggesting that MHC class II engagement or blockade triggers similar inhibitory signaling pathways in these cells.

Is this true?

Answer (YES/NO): NO